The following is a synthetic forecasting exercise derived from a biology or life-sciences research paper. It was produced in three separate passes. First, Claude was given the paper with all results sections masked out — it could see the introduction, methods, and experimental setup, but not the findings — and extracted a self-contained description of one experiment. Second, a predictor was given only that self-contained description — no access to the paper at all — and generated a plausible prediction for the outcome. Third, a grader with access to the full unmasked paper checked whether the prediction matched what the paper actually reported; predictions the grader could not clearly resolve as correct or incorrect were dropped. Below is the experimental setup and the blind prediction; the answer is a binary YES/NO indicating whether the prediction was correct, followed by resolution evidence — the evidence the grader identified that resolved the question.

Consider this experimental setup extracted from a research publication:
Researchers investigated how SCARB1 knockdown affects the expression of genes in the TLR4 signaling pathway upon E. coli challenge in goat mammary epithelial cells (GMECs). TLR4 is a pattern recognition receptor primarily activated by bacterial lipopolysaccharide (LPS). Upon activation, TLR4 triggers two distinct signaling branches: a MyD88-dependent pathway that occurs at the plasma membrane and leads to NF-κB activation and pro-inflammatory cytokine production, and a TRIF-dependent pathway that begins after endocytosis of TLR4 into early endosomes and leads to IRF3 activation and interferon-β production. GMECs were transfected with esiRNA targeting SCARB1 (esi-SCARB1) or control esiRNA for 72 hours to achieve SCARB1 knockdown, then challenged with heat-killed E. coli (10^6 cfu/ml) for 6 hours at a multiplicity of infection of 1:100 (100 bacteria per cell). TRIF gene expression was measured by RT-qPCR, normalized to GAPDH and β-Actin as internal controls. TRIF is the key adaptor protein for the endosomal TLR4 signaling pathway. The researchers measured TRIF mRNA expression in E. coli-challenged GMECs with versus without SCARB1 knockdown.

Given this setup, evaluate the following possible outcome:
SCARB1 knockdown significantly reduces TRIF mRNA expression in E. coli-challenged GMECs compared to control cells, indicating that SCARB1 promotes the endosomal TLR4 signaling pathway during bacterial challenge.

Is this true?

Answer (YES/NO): YES